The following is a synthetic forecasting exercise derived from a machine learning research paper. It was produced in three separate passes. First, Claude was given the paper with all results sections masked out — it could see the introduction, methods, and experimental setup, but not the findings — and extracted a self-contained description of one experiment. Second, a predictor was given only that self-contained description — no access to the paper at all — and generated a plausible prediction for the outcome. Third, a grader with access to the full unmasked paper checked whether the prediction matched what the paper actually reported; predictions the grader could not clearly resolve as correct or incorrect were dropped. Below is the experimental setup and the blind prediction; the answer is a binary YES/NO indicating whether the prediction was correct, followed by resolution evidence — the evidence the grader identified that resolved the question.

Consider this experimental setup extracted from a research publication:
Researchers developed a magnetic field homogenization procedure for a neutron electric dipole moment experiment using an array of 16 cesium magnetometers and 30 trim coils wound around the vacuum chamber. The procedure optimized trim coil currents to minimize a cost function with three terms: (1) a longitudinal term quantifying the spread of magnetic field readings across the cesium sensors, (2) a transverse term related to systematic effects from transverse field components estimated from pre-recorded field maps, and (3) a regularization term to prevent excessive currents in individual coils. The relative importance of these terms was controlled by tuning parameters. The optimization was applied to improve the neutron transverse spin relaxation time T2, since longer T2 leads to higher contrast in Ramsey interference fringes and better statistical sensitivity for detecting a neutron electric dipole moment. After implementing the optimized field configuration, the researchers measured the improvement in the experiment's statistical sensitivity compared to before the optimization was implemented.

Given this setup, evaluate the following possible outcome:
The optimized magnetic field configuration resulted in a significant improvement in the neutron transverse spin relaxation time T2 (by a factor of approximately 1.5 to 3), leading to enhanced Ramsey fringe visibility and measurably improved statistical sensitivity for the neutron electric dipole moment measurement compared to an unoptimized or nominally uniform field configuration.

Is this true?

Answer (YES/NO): YES